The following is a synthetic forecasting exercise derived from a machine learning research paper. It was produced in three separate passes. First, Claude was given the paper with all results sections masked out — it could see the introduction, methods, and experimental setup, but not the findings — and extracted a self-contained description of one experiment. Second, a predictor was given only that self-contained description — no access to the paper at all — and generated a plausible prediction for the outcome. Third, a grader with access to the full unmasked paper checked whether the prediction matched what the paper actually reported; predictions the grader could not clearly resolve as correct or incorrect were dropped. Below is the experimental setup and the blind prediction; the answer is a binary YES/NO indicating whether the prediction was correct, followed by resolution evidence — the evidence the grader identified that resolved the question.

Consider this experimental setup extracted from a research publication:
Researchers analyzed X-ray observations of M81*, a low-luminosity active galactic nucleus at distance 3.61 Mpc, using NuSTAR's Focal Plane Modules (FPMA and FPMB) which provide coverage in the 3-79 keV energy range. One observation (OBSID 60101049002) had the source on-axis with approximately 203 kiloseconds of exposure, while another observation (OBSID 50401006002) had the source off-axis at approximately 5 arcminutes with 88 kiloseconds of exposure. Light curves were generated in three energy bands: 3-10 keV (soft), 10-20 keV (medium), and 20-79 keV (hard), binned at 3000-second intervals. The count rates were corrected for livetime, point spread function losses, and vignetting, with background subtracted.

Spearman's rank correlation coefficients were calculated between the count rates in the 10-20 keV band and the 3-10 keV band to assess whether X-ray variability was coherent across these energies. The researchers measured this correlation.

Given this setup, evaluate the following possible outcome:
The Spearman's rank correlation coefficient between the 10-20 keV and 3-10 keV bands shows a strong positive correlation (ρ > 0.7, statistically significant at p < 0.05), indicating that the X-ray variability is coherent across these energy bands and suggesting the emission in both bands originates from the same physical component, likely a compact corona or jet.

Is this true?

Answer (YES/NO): NO